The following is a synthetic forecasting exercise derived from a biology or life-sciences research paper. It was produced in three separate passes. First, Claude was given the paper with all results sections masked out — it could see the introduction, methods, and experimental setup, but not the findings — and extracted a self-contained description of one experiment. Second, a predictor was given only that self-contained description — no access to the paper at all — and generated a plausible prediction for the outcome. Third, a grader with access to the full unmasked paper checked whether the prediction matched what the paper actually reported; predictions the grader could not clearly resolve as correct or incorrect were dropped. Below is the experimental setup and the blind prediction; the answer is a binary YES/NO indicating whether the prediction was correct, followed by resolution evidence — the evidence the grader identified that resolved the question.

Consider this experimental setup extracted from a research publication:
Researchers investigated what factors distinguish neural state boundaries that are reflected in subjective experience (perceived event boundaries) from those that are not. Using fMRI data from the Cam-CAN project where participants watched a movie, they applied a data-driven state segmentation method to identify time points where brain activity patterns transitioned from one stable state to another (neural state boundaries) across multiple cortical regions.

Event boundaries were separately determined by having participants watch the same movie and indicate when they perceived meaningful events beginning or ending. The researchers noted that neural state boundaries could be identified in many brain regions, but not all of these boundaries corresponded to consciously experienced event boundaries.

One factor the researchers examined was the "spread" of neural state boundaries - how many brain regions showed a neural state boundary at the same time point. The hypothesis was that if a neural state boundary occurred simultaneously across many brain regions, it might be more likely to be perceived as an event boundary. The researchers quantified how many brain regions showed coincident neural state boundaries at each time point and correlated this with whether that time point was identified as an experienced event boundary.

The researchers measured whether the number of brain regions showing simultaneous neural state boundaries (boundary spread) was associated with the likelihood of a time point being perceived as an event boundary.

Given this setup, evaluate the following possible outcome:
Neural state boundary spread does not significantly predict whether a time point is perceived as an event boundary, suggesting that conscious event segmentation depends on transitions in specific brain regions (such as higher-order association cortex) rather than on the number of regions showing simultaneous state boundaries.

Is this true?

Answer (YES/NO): NO